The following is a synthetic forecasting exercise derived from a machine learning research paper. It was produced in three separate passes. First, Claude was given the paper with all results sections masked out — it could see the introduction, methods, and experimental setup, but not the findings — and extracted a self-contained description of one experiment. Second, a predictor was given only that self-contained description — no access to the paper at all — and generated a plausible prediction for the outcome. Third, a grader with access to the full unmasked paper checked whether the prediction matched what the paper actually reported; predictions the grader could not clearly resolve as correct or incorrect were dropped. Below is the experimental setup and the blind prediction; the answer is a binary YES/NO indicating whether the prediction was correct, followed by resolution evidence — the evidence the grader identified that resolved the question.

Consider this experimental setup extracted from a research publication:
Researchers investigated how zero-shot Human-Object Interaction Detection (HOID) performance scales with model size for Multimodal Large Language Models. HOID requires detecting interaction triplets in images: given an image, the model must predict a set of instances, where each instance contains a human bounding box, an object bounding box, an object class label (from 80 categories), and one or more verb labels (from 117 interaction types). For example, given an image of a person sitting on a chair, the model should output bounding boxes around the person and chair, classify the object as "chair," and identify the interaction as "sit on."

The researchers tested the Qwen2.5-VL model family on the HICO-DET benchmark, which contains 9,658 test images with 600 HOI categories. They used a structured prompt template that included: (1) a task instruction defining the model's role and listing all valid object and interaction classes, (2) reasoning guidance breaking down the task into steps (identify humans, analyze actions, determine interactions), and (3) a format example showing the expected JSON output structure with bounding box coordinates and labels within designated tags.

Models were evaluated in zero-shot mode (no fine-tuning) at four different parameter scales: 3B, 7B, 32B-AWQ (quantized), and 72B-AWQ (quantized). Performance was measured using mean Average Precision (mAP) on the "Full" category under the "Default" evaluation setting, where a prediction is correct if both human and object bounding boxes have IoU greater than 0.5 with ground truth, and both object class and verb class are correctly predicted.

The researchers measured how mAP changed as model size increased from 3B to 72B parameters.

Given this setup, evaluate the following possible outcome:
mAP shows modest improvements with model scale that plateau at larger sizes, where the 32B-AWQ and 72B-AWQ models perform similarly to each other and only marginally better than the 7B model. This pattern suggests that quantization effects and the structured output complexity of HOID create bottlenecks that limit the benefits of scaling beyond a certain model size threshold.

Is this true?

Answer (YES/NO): NO